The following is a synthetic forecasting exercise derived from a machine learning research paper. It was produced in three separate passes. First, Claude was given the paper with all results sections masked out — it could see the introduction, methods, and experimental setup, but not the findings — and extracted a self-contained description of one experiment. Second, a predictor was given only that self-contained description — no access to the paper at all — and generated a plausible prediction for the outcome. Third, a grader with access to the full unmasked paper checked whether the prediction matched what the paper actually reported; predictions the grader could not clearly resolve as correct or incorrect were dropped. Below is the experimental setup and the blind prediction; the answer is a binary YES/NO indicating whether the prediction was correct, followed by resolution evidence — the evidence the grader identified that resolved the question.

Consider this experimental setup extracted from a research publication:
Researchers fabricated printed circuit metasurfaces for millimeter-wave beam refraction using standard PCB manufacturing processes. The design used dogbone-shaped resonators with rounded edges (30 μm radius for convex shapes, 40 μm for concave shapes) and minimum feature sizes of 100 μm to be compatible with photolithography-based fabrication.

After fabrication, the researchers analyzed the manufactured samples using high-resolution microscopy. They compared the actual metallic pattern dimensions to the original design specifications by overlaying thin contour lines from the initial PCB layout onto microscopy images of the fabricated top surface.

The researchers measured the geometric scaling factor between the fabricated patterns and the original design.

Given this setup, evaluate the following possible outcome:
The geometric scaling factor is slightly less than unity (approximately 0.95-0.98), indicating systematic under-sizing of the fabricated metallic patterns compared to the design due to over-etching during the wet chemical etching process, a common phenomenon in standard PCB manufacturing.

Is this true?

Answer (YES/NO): NO